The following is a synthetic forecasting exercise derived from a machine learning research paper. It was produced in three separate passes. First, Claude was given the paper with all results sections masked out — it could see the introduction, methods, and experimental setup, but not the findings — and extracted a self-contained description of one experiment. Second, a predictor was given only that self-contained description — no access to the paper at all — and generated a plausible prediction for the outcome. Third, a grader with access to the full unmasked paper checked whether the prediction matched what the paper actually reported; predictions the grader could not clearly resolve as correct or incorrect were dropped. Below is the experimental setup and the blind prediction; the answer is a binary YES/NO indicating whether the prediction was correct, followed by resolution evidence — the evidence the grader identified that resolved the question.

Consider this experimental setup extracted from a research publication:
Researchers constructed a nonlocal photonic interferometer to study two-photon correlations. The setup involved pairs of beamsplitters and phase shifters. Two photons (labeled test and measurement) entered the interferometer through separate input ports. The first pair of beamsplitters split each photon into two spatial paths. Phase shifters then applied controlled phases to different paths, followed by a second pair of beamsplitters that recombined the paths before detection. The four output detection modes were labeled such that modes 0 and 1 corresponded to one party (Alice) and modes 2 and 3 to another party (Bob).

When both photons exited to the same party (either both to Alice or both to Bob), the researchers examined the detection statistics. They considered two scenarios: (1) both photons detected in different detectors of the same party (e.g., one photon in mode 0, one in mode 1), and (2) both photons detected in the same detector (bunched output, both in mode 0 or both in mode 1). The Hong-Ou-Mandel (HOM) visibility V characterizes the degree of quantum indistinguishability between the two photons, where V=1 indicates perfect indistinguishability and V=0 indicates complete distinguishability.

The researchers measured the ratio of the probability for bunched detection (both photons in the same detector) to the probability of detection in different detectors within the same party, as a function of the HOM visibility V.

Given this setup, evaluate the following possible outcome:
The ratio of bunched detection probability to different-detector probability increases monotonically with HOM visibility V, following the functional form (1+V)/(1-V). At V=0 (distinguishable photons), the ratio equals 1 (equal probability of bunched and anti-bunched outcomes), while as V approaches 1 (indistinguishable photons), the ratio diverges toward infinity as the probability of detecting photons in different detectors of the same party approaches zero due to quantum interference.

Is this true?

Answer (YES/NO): YES